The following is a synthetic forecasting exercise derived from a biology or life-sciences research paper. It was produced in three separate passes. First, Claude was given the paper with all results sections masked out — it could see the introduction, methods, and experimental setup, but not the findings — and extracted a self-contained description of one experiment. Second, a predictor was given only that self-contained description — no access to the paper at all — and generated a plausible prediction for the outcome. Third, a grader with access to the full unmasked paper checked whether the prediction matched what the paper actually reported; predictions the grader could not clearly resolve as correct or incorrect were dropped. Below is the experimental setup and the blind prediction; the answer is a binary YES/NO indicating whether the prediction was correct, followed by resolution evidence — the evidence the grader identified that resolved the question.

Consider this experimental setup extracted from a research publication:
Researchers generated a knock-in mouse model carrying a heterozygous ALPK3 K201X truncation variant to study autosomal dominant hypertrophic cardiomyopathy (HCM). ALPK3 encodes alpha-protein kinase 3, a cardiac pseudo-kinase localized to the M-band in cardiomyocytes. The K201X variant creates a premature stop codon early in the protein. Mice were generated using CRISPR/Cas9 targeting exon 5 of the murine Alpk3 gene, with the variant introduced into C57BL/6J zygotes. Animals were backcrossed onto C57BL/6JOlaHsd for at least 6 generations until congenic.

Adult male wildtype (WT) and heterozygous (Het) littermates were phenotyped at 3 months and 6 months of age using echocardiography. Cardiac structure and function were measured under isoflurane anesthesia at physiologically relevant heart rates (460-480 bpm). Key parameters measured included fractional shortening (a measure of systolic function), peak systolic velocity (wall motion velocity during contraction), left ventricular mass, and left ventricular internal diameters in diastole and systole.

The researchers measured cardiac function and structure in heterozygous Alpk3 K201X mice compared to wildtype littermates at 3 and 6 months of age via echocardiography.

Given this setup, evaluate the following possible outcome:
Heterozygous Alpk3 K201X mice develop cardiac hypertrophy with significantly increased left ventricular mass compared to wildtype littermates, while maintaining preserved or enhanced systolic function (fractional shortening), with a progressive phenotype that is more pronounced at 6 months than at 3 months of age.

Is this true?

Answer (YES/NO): NO